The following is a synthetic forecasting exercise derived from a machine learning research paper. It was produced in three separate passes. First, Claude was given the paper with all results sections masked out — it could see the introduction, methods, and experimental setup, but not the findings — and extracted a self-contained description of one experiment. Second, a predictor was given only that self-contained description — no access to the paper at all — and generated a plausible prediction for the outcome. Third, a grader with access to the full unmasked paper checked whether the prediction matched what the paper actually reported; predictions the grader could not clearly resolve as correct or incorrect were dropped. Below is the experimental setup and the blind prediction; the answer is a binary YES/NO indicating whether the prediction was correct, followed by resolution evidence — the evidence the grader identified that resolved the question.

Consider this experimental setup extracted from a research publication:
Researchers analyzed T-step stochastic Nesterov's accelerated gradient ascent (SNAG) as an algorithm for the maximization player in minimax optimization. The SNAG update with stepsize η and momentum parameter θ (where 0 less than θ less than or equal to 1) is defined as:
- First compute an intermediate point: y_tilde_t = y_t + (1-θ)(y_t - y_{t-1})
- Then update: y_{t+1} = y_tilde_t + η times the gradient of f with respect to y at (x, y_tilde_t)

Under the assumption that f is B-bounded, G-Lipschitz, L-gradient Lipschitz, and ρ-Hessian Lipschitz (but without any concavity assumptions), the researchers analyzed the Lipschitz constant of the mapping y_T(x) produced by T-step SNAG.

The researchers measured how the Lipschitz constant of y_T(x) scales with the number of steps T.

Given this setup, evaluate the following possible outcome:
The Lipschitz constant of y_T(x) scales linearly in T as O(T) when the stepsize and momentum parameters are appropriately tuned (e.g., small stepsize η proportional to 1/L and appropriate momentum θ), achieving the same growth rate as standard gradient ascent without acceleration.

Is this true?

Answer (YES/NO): NO